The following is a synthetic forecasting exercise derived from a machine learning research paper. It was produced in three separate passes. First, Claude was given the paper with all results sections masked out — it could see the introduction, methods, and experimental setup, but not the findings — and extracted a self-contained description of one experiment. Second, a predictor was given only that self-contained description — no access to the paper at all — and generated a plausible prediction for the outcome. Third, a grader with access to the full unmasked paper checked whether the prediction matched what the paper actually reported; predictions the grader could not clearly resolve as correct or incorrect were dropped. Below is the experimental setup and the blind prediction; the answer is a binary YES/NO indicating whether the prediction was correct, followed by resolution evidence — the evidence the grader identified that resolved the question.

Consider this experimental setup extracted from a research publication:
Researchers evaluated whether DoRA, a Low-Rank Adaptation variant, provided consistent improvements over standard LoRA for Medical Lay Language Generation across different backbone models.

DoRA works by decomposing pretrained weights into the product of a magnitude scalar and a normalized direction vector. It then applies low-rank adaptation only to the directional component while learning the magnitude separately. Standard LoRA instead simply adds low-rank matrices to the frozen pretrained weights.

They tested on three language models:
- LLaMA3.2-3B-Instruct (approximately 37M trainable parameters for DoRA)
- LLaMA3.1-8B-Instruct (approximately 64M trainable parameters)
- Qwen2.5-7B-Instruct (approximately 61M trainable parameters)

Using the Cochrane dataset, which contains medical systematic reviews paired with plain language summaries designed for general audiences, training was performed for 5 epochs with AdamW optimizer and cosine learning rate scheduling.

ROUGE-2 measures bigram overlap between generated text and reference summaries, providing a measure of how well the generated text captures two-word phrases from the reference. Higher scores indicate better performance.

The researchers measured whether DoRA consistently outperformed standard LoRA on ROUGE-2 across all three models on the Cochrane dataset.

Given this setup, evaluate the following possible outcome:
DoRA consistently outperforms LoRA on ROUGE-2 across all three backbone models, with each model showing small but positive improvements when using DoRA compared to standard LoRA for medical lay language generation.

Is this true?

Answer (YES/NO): NO